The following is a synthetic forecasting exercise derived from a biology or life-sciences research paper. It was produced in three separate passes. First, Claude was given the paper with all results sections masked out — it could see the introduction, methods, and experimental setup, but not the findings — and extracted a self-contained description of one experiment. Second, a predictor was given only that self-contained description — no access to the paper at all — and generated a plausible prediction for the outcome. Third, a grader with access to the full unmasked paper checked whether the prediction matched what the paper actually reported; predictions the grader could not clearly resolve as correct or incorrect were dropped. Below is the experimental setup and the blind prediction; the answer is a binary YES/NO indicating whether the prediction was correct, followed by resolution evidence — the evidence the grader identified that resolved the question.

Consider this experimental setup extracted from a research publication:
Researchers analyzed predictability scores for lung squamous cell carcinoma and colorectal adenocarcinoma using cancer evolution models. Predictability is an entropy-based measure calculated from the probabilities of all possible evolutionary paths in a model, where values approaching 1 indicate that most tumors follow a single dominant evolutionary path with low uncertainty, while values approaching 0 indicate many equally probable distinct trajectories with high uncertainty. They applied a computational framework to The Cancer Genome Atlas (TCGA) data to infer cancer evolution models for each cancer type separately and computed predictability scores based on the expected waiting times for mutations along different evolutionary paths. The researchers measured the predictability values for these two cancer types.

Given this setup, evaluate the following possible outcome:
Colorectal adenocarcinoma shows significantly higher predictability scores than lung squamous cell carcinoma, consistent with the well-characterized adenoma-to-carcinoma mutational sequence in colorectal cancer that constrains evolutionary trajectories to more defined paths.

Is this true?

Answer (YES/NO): NO